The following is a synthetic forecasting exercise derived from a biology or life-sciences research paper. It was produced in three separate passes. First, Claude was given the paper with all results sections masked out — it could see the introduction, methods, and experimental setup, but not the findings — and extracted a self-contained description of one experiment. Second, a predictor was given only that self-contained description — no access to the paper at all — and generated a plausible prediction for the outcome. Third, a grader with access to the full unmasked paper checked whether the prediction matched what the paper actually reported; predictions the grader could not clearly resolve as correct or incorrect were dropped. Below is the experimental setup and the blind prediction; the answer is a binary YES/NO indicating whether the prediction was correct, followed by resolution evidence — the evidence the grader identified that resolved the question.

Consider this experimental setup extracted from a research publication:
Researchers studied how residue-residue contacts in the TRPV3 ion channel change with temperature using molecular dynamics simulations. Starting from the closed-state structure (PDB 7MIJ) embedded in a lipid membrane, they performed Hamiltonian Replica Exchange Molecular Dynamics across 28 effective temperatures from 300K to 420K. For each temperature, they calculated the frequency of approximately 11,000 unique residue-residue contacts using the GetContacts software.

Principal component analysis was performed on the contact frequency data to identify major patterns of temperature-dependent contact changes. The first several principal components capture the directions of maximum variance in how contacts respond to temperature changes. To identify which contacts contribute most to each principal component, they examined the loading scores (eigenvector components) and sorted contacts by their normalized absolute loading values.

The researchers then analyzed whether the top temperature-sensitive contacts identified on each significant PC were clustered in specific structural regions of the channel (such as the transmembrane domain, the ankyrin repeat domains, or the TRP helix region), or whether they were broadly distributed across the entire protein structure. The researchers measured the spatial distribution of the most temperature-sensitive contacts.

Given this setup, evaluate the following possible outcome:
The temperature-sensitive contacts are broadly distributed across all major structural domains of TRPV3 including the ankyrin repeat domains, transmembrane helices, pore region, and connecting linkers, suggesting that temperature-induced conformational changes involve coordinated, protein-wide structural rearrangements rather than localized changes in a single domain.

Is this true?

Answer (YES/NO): NO